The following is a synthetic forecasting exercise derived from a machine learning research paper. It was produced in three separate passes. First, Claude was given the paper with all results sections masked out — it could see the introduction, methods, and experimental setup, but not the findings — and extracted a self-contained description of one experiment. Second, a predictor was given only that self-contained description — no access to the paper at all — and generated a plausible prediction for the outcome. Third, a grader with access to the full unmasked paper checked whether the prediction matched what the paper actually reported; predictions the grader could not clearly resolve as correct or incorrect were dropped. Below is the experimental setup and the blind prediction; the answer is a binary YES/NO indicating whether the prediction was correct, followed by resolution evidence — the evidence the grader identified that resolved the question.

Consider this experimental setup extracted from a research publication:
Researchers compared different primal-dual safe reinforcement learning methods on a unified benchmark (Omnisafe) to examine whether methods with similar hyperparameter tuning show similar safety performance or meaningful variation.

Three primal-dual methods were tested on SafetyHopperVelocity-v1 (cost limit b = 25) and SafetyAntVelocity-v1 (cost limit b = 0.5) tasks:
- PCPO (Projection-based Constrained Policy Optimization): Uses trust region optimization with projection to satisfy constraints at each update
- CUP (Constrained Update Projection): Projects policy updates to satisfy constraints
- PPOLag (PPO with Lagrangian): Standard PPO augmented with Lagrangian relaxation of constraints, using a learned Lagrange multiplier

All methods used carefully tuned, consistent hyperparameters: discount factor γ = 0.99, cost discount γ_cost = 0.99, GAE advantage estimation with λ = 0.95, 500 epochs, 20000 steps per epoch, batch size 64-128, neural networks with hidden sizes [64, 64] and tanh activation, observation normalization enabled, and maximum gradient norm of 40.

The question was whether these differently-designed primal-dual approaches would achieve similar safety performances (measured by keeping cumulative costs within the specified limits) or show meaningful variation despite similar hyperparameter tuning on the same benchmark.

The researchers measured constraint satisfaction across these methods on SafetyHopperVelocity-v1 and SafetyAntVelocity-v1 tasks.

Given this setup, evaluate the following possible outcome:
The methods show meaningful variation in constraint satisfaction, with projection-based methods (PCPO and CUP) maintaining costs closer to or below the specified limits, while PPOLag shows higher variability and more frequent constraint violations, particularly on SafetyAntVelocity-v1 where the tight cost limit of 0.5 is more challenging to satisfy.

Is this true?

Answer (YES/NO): NO